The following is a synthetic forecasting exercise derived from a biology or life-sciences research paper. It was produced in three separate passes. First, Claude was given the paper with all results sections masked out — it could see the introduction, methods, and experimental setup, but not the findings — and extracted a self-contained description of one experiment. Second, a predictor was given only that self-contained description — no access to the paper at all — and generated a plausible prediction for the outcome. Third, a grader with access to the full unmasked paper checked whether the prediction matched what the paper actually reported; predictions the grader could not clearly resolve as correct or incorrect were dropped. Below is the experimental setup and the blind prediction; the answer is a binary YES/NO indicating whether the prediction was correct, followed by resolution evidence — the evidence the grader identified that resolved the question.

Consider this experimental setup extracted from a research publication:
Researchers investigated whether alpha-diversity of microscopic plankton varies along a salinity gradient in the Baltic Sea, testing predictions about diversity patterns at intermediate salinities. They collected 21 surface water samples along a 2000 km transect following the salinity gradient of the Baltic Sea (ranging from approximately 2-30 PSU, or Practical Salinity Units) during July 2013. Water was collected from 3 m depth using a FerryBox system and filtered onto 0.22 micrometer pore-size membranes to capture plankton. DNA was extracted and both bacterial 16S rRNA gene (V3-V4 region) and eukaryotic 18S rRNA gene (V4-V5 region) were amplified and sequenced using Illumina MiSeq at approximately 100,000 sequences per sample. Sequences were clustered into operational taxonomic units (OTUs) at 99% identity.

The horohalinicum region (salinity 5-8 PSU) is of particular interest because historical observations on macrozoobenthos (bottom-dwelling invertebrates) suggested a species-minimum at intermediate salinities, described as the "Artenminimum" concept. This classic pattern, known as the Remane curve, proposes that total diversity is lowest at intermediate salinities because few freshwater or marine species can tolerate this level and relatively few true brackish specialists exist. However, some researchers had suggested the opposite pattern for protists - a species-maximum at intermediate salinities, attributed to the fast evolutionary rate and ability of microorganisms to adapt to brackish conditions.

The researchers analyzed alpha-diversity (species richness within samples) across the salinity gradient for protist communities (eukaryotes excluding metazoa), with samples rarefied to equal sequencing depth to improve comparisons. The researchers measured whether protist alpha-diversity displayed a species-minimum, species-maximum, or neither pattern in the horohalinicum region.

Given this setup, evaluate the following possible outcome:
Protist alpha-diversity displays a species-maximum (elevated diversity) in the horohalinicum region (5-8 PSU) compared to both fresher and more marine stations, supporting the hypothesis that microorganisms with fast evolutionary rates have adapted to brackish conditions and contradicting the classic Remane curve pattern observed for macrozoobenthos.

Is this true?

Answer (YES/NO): NO